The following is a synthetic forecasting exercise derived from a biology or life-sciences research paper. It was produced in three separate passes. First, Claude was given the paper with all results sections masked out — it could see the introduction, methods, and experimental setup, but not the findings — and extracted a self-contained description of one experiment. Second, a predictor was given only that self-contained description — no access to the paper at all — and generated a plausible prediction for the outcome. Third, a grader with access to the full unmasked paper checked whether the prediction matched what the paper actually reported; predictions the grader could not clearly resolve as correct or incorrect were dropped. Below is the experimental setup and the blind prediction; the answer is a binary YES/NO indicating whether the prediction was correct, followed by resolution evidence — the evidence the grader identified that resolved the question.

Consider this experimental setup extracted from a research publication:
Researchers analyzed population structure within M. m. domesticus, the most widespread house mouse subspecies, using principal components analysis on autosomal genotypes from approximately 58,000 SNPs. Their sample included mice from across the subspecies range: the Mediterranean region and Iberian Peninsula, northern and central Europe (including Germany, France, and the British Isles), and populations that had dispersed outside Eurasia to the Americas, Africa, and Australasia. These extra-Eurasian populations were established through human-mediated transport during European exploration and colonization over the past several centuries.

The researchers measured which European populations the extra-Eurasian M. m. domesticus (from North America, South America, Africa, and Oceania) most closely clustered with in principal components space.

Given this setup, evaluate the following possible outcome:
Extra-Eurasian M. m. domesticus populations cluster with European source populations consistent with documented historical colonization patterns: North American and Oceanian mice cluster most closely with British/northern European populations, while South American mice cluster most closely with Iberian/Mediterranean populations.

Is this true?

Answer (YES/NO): YES